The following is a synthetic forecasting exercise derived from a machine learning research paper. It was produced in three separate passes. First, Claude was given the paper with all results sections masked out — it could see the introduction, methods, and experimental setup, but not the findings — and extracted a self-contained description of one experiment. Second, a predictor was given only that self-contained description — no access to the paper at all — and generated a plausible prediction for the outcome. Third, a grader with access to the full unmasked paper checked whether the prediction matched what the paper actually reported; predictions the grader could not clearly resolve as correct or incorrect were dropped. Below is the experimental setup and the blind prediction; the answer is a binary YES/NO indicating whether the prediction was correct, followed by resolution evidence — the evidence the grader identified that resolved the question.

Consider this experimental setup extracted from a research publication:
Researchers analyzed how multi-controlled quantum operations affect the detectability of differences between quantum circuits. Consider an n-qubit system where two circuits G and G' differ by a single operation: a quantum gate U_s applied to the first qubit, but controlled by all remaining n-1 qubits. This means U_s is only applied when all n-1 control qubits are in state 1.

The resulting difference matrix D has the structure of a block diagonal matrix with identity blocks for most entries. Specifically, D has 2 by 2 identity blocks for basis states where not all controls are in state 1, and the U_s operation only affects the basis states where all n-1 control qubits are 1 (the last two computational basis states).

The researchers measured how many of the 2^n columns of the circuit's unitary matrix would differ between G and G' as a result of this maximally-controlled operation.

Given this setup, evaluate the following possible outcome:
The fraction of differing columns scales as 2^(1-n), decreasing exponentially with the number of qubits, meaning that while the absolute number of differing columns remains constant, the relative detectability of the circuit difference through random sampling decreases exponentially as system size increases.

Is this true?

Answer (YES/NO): YES